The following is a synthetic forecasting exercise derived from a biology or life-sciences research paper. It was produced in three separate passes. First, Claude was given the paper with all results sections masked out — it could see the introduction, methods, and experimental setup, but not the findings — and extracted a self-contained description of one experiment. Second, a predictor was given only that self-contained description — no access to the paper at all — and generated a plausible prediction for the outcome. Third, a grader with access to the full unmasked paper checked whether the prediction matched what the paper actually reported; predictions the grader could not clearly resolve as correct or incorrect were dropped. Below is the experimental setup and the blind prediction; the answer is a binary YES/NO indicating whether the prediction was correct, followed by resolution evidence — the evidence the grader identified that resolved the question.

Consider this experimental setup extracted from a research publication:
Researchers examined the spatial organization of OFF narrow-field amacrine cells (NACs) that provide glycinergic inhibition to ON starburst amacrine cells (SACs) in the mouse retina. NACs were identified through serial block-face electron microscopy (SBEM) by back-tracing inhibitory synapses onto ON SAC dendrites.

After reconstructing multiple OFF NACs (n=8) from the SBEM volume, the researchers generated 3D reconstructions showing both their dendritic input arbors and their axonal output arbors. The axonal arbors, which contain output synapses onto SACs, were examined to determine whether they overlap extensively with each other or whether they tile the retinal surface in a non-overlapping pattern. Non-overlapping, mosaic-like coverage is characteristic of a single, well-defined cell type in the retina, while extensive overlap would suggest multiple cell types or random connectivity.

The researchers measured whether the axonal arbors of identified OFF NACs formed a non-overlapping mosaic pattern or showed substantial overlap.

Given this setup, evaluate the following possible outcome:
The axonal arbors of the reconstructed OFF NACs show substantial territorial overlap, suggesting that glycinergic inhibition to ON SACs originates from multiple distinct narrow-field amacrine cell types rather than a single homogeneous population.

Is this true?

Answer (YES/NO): NO